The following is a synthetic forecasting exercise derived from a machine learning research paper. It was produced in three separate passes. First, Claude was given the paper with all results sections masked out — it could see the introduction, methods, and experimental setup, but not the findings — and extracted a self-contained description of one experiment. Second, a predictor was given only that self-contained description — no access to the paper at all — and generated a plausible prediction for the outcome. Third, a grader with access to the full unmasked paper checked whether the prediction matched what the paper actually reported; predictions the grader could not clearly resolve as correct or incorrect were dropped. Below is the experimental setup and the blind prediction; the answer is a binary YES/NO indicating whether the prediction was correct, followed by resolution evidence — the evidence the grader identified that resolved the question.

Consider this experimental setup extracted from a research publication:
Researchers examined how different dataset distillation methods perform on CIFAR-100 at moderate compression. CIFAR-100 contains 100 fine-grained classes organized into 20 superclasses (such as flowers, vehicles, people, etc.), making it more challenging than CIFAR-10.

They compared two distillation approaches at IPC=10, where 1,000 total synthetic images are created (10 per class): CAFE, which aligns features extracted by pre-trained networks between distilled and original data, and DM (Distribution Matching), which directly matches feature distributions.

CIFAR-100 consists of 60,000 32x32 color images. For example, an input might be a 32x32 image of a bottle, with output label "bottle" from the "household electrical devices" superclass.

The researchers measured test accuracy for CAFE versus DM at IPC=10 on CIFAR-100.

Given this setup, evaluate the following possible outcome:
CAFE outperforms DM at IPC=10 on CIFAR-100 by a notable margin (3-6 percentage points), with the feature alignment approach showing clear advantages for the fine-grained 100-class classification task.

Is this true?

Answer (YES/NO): NO